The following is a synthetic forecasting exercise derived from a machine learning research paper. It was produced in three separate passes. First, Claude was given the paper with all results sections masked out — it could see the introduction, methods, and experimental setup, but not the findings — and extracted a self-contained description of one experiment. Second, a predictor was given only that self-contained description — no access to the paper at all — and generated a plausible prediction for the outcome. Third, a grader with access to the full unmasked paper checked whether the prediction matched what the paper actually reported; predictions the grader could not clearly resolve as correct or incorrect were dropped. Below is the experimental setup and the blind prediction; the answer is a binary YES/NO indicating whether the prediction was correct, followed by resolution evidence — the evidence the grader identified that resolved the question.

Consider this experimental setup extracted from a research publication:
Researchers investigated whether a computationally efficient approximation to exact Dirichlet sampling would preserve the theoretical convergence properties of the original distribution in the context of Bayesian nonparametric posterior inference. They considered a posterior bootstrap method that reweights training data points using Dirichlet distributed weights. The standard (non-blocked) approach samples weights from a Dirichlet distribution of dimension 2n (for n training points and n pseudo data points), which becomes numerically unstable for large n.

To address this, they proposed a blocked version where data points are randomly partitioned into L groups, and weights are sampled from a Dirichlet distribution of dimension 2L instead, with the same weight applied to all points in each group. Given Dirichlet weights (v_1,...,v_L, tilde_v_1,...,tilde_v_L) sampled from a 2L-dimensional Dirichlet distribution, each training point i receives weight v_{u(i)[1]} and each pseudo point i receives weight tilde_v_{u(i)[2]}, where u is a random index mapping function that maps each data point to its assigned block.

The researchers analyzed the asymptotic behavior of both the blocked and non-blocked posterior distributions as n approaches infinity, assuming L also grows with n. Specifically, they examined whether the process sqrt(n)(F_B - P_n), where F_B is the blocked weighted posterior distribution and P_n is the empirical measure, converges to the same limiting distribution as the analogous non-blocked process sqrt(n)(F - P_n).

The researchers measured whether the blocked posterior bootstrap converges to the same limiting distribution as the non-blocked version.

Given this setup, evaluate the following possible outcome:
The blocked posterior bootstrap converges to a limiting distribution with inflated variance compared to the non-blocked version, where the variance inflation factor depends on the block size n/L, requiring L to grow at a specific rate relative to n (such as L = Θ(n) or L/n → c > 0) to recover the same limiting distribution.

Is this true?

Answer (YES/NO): NO